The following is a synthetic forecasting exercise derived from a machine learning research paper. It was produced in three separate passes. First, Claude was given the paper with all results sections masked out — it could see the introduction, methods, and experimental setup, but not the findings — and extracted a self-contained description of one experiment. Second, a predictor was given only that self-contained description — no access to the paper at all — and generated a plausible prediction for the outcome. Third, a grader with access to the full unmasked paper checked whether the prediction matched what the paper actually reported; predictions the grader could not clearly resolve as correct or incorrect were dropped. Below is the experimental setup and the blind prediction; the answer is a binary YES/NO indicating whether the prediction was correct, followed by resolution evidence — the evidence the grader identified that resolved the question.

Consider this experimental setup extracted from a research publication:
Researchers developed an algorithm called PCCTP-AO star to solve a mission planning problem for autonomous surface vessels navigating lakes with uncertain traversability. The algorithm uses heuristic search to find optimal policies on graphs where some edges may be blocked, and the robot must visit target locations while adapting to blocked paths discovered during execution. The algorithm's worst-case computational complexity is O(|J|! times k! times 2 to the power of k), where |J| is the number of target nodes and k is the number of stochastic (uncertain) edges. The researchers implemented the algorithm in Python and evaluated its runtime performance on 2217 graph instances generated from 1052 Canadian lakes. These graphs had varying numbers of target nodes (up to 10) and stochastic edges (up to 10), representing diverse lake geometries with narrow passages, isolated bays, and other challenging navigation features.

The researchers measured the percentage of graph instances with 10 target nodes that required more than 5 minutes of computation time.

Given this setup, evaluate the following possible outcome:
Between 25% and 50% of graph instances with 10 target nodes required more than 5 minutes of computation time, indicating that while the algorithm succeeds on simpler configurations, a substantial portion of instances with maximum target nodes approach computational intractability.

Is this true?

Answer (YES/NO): NO